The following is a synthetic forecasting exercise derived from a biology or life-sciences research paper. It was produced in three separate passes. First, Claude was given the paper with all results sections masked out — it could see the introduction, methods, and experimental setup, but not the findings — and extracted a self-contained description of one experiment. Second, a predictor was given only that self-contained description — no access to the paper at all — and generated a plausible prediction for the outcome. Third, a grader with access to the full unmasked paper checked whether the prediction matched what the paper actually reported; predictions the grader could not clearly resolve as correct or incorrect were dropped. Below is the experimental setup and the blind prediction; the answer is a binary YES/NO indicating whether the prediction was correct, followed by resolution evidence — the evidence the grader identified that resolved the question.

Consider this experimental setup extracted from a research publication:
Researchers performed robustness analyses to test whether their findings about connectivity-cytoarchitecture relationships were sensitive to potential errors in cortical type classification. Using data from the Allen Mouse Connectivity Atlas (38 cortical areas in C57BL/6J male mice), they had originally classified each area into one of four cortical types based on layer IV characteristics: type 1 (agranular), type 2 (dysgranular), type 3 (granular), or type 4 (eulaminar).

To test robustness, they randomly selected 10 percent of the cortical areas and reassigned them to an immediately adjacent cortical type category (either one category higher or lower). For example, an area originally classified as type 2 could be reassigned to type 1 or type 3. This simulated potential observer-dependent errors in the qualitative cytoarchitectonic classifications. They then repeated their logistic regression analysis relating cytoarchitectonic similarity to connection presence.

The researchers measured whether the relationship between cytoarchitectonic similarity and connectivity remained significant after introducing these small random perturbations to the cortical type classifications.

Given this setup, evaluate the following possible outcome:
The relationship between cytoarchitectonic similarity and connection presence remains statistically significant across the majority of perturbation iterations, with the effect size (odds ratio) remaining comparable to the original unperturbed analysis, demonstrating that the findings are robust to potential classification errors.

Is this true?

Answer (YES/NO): YES